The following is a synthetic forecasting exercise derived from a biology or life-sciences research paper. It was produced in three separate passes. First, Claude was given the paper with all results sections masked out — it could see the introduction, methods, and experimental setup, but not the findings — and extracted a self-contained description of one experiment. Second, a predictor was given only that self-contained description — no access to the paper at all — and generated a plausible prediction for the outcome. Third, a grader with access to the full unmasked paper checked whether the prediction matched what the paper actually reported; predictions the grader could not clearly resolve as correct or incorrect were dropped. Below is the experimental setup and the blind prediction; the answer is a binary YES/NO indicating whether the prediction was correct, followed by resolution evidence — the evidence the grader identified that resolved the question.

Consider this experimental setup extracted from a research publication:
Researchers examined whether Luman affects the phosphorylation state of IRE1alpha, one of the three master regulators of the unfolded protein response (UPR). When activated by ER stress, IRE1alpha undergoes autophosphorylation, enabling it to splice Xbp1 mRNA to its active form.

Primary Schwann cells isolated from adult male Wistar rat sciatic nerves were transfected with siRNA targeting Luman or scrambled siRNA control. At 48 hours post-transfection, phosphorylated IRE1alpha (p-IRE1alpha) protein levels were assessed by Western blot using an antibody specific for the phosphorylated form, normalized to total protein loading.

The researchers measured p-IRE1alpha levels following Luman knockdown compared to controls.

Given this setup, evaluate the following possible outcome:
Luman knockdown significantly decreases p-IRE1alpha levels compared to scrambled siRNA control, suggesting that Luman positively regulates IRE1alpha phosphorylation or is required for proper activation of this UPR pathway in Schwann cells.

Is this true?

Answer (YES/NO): YES